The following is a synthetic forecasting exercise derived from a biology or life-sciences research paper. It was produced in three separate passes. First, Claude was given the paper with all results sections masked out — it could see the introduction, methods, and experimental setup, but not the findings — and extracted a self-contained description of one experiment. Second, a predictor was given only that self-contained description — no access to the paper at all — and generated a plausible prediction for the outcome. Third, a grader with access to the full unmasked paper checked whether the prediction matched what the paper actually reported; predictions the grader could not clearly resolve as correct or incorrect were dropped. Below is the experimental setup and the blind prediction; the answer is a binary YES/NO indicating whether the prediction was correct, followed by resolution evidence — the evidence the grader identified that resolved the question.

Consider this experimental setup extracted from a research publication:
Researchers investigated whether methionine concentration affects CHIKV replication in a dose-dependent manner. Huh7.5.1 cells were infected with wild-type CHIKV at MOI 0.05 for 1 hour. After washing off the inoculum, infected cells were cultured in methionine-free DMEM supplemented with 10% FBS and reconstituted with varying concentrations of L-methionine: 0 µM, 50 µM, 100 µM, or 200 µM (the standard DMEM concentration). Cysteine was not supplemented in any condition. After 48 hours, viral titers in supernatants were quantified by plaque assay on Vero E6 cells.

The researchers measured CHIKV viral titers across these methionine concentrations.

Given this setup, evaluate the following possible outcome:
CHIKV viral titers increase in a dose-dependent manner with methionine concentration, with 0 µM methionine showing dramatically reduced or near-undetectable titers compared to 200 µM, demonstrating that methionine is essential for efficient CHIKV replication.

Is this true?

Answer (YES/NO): YES